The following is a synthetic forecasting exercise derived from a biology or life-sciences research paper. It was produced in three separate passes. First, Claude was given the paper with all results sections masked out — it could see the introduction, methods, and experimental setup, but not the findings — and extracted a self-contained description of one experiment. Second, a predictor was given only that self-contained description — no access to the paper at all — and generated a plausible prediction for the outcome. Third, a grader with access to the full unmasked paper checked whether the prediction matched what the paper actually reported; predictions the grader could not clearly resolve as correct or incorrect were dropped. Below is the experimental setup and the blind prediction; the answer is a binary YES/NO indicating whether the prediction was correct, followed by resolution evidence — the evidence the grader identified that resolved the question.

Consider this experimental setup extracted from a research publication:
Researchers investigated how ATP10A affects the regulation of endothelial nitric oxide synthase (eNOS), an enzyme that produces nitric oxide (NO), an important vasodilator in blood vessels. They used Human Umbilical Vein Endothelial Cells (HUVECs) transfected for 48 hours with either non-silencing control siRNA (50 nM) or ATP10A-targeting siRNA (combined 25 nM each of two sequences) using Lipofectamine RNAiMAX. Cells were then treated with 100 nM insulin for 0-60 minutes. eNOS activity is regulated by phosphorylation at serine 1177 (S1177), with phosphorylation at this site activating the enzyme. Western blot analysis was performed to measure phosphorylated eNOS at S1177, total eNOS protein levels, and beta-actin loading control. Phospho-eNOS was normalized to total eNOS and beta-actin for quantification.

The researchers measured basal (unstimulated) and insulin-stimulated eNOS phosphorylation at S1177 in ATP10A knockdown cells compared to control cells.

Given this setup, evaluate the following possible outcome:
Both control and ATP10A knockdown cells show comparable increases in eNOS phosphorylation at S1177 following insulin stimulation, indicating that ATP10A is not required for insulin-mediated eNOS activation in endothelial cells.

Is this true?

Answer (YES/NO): NO